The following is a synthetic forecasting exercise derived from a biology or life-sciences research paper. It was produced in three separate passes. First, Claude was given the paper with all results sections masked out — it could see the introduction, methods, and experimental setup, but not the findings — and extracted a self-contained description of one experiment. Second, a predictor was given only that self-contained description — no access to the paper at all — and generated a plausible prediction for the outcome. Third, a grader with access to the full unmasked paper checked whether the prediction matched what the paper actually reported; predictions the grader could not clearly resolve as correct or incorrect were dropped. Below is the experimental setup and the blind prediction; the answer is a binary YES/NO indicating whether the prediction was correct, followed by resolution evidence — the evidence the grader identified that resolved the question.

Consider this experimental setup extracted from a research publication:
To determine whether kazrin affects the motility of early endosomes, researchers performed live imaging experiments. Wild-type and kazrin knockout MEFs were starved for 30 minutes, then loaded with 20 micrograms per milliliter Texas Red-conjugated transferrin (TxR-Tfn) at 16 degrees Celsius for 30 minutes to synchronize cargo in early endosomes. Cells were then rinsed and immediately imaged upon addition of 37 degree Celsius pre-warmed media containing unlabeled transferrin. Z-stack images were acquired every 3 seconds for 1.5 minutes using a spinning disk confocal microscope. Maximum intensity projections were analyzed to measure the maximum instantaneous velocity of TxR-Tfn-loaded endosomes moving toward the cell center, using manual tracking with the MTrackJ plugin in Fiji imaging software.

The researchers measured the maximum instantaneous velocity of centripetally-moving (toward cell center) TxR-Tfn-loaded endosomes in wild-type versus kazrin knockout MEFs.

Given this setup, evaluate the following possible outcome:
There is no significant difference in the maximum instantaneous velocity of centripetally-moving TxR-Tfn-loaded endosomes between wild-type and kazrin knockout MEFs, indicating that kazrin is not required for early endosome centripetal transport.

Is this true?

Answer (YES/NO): NO